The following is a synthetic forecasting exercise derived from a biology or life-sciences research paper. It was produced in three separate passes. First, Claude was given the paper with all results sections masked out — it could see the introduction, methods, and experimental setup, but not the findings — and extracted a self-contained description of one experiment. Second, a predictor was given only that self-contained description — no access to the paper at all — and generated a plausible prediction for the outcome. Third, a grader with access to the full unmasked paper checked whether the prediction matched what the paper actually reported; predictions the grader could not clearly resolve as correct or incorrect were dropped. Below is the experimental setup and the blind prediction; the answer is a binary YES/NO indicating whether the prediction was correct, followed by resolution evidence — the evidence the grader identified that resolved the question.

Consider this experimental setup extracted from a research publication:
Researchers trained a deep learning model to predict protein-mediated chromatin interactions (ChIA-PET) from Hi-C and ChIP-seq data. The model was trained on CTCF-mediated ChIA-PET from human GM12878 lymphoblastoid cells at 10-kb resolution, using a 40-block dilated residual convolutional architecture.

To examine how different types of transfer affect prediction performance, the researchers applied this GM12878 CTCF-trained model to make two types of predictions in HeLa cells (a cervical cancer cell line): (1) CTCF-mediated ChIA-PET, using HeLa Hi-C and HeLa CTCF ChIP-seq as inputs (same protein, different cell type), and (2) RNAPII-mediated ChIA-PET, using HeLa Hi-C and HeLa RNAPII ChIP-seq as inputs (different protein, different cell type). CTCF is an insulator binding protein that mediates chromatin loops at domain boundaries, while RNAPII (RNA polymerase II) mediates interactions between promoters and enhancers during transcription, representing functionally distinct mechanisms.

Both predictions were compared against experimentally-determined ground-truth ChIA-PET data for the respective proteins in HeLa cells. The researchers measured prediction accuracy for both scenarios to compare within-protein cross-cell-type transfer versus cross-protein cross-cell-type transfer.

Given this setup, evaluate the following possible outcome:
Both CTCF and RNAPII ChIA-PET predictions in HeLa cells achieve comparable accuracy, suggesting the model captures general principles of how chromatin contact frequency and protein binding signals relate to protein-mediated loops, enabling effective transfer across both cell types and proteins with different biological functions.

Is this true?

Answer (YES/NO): NO